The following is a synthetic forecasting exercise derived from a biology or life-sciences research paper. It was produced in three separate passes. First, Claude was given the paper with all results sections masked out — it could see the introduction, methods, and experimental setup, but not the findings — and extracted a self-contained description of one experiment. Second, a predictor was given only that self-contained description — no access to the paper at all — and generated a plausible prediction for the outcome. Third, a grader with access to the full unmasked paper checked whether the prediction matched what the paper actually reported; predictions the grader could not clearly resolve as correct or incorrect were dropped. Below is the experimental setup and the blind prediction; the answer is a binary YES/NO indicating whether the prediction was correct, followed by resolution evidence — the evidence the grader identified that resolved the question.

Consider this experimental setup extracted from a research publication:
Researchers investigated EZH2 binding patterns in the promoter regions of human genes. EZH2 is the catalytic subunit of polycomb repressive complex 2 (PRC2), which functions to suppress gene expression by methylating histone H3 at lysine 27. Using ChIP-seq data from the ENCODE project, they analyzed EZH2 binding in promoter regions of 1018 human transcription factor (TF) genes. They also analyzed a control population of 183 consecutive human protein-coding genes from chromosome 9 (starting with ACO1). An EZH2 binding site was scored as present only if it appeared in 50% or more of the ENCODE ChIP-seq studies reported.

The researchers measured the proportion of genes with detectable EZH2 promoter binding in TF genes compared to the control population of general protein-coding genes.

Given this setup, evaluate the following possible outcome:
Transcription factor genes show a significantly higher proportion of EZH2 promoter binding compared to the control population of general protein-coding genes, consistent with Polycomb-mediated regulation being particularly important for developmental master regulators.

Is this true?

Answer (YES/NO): YES